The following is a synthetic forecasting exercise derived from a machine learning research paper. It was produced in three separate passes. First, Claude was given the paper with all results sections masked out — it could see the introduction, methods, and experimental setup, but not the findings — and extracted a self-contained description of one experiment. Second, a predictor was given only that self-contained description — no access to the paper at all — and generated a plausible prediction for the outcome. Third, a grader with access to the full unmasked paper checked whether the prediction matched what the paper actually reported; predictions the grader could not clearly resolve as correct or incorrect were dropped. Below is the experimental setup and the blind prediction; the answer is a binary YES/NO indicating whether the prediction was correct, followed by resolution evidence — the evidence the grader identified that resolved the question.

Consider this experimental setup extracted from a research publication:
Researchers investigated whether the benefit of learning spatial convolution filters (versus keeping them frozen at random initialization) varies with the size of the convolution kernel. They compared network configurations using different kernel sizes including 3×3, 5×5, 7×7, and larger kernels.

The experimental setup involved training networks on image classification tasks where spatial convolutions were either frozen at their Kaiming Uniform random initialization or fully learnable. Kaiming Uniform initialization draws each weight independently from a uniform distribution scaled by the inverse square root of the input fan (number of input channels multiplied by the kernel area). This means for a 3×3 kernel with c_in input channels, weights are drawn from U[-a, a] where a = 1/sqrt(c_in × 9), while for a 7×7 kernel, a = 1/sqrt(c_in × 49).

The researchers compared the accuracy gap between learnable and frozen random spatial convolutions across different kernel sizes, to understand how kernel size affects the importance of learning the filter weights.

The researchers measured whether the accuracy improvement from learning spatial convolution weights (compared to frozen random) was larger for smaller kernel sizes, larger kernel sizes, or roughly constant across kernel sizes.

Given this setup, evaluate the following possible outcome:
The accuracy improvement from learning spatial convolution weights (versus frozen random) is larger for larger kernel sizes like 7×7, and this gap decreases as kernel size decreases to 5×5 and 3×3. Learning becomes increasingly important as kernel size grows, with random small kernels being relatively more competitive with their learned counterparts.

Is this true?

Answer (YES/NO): YES